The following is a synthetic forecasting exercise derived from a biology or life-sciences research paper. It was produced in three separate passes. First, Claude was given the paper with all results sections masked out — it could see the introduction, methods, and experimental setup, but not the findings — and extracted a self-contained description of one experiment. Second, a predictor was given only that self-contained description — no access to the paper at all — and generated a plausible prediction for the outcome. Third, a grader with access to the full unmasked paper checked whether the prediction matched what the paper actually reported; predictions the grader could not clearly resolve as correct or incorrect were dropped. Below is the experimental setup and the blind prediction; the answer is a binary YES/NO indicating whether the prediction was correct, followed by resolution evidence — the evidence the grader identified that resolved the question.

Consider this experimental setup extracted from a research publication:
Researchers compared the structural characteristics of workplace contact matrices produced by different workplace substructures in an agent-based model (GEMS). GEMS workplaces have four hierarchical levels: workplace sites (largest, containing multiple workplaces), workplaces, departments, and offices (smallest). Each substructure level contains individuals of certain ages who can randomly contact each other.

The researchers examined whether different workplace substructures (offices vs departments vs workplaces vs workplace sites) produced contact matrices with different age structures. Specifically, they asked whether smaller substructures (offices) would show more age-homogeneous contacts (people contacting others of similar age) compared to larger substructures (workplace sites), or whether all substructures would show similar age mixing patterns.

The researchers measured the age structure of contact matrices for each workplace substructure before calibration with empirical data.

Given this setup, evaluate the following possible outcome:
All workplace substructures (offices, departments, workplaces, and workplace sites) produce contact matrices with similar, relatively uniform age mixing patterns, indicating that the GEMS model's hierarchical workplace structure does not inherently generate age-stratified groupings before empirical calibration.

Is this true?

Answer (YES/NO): YES